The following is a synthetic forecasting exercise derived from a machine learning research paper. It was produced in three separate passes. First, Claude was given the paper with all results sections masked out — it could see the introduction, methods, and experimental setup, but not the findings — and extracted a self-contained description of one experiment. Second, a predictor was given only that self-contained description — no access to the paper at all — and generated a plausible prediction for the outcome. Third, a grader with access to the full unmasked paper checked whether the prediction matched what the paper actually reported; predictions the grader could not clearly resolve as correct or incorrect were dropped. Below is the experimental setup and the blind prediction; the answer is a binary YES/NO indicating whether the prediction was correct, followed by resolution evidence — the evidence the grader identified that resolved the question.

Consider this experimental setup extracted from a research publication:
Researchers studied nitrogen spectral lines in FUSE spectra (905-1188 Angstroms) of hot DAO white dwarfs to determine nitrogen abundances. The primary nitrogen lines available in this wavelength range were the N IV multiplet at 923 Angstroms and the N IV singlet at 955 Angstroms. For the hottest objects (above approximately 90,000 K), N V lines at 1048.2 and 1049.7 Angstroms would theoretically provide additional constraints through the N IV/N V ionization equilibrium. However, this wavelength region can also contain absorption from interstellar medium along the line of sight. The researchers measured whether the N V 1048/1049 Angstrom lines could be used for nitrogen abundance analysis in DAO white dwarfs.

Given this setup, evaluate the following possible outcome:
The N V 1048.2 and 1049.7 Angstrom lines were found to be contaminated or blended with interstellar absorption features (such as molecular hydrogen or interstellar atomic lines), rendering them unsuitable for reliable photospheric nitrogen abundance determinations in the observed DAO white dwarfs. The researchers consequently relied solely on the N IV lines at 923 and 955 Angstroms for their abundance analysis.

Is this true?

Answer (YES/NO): YES